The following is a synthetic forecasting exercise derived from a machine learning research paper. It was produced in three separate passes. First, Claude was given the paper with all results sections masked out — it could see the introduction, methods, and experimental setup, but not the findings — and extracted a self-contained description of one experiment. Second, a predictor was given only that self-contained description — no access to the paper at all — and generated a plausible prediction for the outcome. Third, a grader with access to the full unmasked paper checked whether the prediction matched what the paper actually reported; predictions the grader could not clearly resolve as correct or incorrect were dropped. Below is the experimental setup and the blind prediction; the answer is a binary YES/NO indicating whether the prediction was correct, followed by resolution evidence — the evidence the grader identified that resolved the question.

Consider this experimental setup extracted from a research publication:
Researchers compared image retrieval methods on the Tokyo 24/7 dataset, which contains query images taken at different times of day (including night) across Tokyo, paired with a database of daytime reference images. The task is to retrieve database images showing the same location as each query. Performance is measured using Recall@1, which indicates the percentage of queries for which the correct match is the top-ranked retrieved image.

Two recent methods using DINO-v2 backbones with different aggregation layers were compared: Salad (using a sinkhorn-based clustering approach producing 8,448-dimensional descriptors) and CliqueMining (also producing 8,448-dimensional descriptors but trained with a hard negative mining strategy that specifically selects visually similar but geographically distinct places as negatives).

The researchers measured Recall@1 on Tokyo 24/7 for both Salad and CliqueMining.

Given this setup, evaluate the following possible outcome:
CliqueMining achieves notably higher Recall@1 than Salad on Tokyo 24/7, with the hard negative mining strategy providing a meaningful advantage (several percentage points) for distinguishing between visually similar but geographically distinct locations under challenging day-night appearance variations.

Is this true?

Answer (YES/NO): NO